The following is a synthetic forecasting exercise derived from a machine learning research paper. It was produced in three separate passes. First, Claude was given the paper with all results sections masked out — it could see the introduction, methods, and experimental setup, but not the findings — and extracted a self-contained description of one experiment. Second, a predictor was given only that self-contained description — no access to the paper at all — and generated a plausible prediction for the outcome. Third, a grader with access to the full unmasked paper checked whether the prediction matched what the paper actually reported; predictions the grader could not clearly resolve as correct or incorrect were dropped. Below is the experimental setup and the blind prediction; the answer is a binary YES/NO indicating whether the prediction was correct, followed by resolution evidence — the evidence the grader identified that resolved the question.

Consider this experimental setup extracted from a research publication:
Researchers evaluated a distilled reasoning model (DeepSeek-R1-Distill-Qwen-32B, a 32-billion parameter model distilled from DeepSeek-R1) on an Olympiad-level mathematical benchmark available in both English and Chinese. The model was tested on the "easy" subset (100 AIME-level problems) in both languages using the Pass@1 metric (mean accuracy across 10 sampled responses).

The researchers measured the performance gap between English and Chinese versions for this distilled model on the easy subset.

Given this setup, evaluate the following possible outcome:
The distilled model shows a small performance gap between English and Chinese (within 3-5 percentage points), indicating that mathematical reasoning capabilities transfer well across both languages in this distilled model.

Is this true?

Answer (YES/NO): NO